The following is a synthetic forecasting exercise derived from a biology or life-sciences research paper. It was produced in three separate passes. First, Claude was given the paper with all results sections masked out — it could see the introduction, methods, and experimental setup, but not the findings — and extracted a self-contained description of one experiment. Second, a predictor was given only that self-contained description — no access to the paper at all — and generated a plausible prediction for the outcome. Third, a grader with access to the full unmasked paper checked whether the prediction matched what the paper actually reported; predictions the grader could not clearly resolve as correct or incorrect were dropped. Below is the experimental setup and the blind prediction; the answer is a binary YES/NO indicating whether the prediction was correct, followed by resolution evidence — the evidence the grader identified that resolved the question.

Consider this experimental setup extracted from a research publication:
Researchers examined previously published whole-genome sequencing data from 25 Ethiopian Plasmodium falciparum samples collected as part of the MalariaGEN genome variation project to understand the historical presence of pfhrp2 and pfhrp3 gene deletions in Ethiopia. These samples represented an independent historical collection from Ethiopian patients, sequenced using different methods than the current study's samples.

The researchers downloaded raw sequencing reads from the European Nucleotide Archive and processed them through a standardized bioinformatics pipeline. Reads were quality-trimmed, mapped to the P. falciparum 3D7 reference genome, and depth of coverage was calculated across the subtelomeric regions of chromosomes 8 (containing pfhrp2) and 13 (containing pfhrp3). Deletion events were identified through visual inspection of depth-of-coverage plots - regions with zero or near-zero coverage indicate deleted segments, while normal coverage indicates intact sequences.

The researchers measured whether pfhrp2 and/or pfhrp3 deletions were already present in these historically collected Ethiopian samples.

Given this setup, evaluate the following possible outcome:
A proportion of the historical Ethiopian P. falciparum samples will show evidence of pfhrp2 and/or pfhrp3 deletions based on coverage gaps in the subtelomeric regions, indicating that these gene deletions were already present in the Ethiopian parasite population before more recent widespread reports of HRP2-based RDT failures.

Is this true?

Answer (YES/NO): YES